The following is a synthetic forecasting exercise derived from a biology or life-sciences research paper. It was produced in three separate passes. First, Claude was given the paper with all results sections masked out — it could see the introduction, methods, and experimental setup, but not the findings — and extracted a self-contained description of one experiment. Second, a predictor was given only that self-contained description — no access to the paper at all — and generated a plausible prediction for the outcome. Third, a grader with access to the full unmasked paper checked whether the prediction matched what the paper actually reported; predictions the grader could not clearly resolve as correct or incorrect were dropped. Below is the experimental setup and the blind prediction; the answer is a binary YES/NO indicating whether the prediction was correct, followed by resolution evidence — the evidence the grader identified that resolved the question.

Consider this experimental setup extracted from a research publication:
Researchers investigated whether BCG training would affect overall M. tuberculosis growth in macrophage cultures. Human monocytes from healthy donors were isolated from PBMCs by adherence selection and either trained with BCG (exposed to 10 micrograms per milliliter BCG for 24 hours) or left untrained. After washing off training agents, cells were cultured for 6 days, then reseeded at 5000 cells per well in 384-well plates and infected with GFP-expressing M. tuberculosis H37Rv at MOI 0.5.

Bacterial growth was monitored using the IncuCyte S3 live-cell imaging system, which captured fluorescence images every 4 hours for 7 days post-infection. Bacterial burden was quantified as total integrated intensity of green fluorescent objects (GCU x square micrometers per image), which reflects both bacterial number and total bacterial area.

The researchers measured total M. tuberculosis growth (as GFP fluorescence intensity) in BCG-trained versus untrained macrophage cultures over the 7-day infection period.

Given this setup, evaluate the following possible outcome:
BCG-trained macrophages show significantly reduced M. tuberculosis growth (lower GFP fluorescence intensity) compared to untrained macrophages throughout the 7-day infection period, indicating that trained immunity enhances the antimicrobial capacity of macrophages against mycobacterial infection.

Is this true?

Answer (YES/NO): NO